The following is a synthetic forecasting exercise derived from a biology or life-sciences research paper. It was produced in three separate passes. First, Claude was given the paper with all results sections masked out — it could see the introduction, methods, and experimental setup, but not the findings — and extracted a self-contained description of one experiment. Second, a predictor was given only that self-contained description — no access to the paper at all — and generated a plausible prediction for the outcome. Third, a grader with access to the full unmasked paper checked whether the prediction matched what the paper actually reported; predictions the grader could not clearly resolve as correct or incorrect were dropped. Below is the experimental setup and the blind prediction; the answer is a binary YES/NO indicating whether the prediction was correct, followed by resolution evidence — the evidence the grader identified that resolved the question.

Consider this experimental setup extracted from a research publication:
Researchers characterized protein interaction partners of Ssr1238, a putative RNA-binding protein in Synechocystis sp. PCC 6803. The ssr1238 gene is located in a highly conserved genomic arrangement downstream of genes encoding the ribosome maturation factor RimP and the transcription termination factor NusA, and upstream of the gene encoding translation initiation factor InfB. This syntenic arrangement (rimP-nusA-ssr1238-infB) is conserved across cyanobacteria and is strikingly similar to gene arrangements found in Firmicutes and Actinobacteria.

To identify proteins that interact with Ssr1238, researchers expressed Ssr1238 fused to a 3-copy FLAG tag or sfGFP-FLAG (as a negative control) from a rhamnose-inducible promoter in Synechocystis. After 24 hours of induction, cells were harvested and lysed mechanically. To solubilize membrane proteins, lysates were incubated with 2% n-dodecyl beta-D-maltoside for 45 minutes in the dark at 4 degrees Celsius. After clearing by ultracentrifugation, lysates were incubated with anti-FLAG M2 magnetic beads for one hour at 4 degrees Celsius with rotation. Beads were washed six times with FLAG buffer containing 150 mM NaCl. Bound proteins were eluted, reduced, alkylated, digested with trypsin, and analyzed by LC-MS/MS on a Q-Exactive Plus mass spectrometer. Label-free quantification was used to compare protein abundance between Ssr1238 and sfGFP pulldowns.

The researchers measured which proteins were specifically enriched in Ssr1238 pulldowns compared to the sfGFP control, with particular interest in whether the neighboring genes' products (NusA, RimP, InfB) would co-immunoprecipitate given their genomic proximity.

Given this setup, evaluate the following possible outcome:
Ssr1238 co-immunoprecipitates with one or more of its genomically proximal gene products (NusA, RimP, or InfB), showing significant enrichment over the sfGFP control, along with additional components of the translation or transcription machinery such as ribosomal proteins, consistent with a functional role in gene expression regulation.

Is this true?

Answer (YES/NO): NO